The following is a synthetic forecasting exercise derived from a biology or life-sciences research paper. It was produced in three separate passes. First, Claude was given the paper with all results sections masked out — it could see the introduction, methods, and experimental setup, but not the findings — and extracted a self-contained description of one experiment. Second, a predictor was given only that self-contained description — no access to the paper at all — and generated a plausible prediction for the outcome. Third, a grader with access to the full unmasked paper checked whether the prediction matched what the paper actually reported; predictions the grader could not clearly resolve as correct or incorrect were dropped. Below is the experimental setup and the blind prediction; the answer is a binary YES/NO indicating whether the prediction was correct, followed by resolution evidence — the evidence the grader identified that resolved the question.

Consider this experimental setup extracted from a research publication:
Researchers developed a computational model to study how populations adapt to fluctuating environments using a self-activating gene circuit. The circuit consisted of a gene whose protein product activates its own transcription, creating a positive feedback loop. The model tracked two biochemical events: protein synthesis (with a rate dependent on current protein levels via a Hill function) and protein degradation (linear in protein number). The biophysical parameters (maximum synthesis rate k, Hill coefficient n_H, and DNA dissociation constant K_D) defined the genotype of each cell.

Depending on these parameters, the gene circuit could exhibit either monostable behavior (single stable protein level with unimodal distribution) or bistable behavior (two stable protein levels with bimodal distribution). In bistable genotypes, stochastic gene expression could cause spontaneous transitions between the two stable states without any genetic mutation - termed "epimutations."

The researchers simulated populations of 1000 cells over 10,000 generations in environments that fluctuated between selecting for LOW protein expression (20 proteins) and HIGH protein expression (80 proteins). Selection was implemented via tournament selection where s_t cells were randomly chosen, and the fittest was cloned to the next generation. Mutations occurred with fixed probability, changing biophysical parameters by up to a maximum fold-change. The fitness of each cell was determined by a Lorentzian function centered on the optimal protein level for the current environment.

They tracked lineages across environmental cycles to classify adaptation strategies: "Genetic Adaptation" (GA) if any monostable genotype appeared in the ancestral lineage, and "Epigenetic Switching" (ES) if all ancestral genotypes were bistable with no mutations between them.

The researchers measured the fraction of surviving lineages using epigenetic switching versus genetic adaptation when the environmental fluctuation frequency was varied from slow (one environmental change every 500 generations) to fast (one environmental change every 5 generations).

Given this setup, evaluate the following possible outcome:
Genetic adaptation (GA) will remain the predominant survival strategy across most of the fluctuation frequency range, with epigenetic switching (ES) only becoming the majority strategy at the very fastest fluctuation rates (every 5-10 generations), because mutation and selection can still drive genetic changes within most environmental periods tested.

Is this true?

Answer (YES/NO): NO